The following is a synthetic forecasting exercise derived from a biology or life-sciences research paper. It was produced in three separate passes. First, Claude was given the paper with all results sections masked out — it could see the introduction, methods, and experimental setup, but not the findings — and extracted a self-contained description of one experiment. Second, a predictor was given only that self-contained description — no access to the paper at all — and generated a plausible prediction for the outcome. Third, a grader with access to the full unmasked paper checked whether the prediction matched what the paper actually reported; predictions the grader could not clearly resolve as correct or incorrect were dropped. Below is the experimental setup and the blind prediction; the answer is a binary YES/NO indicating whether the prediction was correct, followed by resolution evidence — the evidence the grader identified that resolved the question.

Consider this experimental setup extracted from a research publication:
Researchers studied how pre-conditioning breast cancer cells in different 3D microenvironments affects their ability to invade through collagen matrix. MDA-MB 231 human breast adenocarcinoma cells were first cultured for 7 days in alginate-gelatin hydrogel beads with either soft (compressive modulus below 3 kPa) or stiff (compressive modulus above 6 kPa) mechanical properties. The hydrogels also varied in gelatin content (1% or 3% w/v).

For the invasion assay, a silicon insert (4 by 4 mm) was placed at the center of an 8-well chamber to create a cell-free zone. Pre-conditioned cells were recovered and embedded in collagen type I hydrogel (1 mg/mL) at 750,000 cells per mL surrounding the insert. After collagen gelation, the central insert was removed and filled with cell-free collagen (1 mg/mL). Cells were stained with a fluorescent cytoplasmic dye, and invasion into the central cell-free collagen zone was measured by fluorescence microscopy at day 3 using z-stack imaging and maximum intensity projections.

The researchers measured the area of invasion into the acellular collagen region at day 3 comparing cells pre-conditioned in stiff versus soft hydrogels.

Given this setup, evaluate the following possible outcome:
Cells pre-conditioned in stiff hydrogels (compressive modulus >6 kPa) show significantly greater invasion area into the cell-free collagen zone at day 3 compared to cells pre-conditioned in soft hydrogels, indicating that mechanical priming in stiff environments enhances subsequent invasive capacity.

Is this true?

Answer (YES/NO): YES